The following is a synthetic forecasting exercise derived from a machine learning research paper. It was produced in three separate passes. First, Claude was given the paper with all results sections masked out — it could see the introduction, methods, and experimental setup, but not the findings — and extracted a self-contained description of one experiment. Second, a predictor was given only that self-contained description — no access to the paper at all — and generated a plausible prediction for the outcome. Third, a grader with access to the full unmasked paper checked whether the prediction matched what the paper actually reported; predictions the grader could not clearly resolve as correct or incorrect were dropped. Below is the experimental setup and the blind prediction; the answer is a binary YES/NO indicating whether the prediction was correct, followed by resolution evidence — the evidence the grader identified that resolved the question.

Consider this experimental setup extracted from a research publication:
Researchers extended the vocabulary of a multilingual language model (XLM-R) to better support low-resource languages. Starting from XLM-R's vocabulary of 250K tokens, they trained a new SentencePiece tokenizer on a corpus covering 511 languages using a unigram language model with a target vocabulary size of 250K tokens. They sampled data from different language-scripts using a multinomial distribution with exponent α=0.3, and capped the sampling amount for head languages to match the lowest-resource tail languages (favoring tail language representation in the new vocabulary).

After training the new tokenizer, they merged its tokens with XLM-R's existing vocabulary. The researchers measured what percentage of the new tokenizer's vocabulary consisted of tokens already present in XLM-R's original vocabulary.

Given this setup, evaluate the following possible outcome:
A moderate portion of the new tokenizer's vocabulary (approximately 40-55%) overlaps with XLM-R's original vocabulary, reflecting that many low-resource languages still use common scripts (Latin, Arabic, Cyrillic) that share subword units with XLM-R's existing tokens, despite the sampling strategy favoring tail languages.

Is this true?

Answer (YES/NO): YES